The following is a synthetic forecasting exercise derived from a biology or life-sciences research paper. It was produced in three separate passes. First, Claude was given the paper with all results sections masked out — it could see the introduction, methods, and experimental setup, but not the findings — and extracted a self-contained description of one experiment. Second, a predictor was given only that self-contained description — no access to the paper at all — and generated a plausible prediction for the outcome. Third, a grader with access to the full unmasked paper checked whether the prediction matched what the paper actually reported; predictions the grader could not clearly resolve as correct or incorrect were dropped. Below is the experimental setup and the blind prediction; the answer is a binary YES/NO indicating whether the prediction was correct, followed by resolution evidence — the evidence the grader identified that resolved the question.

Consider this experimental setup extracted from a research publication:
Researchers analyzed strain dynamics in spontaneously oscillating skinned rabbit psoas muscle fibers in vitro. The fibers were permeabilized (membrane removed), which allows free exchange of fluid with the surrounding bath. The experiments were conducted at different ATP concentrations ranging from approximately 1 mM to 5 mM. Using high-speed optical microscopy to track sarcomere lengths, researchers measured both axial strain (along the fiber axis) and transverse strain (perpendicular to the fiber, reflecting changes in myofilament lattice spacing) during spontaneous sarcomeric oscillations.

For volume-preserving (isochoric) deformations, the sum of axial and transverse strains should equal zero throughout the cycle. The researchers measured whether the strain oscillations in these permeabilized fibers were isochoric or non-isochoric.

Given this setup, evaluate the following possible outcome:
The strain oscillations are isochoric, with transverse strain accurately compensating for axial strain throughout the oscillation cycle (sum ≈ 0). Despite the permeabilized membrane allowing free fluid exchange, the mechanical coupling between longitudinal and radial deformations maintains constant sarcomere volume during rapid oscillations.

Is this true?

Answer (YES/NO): NO